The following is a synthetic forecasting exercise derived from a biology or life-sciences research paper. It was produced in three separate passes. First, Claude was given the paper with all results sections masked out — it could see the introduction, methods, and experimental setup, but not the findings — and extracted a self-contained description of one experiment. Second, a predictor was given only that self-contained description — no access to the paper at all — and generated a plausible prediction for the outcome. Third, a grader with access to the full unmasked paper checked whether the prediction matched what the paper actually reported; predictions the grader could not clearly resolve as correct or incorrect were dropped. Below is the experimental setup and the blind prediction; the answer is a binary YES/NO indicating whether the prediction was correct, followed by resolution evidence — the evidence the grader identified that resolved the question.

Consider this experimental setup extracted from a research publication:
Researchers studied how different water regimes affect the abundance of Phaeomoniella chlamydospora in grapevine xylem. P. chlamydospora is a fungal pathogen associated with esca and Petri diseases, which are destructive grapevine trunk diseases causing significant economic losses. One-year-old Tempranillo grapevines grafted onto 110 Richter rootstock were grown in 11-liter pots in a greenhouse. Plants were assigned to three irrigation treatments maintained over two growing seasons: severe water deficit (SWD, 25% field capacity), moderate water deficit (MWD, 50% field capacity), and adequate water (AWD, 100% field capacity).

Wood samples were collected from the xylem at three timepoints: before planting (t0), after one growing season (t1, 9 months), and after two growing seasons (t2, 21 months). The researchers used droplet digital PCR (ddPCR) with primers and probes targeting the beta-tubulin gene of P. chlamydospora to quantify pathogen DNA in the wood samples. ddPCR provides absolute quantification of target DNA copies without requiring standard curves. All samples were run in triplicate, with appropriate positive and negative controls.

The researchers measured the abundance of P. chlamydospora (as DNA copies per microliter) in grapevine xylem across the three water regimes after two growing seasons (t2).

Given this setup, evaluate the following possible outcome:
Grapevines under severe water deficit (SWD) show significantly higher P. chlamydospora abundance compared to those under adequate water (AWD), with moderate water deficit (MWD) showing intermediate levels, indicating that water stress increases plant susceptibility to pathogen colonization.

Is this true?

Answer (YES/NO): NO